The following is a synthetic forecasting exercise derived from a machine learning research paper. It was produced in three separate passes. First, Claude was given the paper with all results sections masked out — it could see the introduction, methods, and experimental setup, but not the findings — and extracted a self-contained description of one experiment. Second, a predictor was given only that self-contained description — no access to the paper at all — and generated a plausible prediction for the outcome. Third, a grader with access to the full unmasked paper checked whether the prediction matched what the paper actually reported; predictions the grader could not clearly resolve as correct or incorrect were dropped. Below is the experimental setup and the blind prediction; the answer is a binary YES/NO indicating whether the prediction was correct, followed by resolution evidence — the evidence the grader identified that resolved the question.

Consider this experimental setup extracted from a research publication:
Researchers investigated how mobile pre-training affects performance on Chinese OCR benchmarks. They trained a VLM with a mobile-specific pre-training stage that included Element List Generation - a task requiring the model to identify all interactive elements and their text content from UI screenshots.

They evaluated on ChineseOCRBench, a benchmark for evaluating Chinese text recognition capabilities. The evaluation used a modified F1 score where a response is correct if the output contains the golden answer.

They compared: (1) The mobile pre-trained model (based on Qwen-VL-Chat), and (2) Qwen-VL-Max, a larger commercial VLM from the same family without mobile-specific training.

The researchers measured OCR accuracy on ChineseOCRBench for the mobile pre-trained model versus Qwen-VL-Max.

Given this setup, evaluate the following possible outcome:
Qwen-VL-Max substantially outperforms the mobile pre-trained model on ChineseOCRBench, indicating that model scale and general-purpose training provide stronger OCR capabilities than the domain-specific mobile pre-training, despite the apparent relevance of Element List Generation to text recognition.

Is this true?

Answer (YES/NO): YES